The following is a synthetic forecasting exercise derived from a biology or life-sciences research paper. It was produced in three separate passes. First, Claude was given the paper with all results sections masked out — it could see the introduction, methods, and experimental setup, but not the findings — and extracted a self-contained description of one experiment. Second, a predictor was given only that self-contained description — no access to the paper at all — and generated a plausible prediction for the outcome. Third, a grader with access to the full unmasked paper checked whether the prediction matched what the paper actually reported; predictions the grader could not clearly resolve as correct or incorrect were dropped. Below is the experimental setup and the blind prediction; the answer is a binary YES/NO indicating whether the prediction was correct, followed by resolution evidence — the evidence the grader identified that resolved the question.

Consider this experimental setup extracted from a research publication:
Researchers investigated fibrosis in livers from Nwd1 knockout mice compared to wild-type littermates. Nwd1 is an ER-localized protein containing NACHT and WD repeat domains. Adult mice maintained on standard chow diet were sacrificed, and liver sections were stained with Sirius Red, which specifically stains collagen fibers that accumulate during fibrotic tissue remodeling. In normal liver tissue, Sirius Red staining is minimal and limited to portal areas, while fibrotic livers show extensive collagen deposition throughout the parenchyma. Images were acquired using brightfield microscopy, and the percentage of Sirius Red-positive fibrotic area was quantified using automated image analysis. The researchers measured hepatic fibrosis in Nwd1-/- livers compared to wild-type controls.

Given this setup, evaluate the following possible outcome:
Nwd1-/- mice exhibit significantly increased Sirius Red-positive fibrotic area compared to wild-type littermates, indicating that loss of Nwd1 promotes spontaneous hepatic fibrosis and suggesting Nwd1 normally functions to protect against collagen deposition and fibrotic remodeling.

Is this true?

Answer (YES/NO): YES